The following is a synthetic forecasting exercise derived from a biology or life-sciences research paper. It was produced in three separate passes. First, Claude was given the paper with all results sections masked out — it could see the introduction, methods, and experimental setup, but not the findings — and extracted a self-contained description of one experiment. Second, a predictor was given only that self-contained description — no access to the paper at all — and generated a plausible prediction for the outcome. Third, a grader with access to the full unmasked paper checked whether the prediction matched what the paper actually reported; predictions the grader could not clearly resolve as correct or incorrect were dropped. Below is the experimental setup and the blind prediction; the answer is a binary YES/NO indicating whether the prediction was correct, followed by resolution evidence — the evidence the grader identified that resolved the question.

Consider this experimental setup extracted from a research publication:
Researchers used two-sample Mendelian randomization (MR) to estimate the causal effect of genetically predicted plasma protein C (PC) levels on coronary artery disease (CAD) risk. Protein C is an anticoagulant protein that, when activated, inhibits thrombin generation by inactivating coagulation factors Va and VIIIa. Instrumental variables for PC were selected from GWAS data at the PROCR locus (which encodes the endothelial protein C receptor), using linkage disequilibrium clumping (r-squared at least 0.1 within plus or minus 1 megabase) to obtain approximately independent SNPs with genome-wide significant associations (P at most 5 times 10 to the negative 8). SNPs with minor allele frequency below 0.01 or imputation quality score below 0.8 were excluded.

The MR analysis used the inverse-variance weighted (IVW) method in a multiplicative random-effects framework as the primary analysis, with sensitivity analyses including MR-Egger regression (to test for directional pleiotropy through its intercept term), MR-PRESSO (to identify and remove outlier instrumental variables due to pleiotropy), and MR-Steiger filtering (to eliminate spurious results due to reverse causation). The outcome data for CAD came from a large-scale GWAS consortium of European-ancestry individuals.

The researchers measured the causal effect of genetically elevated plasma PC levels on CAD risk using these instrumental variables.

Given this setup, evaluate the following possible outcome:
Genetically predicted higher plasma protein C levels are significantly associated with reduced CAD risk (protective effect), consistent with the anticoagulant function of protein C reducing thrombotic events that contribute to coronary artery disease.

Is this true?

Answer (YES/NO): YES